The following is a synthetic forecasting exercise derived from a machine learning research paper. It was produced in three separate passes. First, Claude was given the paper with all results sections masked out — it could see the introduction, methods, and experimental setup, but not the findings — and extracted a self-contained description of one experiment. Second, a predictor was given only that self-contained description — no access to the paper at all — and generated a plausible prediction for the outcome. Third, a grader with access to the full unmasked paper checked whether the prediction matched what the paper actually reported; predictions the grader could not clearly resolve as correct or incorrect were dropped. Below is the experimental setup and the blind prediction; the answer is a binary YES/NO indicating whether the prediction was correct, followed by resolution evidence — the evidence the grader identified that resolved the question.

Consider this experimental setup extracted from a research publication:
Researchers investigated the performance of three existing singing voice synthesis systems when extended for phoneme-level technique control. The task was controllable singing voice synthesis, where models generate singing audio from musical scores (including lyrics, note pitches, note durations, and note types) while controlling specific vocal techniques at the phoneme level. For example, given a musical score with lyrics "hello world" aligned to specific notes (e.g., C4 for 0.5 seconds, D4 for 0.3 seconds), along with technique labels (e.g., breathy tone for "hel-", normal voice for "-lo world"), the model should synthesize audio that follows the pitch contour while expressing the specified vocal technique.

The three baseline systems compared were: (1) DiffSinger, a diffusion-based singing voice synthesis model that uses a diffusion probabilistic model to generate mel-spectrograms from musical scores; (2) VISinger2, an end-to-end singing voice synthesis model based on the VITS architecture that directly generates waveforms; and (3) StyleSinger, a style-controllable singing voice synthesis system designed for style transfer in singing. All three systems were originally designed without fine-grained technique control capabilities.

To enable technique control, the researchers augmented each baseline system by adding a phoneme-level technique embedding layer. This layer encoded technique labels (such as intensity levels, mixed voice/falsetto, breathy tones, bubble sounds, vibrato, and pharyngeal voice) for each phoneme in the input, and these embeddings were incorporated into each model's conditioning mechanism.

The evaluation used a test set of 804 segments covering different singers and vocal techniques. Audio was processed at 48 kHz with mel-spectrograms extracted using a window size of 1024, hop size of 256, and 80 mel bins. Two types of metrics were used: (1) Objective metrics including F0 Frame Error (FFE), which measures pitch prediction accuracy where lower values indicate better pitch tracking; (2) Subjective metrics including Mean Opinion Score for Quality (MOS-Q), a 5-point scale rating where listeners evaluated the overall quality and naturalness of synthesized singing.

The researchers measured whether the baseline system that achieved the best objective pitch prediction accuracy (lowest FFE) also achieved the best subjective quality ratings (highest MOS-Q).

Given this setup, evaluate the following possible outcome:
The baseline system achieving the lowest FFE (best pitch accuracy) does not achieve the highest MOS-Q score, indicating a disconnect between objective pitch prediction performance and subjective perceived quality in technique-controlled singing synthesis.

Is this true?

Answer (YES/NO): YES